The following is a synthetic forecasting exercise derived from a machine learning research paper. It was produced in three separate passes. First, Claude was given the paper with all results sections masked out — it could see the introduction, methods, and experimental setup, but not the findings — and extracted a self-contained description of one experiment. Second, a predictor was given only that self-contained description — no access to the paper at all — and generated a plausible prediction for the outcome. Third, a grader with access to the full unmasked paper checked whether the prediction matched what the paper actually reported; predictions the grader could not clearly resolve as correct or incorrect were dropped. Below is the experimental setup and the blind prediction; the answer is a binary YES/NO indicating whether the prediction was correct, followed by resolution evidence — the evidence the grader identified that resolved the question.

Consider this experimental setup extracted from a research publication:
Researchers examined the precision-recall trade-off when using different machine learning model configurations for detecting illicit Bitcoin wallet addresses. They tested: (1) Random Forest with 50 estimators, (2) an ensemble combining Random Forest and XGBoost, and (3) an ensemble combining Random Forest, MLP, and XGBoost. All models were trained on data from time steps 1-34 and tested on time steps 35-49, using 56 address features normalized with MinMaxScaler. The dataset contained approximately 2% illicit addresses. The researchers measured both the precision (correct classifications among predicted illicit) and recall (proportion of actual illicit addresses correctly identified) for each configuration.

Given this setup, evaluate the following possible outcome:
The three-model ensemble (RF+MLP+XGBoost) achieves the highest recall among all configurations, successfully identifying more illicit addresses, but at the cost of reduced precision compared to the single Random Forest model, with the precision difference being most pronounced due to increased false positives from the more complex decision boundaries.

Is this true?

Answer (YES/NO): NO